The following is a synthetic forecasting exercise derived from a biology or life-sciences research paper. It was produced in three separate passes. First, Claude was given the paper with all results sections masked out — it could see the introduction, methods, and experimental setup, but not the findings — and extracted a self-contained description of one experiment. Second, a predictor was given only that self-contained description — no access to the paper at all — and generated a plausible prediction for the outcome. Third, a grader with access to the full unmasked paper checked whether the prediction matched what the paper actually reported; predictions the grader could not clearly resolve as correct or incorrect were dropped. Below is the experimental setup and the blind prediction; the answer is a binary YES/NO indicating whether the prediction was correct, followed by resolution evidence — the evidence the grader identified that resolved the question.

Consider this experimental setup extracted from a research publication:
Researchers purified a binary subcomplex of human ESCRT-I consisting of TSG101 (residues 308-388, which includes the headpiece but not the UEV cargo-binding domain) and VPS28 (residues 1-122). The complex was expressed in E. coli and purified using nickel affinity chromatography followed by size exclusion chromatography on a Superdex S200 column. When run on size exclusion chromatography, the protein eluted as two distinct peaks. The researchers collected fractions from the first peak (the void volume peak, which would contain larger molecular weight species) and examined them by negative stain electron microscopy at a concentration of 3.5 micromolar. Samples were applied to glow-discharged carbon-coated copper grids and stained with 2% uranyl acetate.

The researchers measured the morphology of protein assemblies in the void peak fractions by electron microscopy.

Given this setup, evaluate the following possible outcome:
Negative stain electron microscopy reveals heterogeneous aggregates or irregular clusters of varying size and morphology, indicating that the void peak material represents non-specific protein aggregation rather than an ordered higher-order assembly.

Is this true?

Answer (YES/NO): NO